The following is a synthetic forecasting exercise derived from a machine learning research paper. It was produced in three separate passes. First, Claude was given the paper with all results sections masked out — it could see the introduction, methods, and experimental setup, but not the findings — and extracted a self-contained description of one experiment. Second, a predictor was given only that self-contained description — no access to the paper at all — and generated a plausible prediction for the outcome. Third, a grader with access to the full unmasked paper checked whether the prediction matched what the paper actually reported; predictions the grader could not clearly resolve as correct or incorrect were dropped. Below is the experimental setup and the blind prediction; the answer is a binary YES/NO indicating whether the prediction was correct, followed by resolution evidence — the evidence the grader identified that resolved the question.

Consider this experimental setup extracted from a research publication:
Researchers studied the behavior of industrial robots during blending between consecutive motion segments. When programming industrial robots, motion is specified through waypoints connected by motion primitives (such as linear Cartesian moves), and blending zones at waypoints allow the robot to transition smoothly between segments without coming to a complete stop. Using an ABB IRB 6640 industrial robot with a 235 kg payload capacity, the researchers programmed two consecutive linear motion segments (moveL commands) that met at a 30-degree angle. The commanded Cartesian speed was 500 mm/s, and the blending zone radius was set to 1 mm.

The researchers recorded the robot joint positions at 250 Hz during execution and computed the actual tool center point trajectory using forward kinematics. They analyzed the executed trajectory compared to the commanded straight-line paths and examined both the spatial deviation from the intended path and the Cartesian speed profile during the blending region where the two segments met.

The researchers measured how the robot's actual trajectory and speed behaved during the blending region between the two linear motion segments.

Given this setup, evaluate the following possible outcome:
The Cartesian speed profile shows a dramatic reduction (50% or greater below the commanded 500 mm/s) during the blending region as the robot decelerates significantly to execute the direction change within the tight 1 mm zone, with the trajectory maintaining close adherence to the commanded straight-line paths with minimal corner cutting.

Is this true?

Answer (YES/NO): NO